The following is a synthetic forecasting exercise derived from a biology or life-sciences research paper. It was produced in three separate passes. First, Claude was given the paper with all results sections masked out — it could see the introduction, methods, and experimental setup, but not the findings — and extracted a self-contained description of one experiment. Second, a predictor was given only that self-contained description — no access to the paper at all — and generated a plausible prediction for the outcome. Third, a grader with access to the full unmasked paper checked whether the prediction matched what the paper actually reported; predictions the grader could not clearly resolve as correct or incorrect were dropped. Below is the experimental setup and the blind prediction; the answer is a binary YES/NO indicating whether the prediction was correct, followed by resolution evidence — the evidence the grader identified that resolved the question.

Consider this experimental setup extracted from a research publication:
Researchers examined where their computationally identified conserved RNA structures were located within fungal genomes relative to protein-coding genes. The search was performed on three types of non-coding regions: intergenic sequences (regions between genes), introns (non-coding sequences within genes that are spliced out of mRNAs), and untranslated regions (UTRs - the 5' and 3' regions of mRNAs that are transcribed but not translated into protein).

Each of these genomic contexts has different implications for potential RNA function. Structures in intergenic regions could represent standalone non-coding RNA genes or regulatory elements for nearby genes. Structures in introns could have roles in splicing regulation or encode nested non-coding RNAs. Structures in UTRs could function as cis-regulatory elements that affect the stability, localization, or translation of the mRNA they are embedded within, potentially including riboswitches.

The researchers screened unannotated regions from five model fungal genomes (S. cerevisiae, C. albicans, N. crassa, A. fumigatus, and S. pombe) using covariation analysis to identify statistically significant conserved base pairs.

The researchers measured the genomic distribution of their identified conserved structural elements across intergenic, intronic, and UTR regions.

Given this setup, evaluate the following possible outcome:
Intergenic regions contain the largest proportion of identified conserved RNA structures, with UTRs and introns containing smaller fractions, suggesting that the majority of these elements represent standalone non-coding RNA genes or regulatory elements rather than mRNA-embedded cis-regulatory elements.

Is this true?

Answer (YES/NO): NO